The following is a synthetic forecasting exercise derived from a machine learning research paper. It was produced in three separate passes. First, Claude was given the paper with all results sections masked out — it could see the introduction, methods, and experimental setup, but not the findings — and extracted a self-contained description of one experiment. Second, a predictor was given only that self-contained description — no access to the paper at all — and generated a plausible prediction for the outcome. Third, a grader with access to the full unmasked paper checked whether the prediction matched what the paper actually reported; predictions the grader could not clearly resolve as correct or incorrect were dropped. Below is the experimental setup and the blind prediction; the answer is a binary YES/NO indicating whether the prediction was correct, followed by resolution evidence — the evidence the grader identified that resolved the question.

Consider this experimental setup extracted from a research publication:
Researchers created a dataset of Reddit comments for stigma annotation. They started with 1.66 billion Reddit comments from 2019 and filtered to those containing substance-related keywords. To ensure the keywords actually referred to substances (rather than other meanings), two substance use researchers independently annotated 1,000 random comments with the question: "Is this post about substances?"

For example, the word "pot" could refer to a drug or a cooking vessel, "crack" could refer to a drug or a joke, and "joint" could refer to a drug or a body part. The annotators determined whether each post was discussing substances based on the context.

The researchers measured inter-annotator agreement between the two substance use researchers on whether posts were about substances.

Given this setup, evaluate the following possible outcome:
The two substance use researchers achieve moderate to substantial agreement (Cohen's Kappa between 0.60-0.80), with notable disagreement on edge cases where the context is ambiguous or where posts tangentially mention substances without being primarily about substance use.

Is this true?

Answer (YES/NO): NO